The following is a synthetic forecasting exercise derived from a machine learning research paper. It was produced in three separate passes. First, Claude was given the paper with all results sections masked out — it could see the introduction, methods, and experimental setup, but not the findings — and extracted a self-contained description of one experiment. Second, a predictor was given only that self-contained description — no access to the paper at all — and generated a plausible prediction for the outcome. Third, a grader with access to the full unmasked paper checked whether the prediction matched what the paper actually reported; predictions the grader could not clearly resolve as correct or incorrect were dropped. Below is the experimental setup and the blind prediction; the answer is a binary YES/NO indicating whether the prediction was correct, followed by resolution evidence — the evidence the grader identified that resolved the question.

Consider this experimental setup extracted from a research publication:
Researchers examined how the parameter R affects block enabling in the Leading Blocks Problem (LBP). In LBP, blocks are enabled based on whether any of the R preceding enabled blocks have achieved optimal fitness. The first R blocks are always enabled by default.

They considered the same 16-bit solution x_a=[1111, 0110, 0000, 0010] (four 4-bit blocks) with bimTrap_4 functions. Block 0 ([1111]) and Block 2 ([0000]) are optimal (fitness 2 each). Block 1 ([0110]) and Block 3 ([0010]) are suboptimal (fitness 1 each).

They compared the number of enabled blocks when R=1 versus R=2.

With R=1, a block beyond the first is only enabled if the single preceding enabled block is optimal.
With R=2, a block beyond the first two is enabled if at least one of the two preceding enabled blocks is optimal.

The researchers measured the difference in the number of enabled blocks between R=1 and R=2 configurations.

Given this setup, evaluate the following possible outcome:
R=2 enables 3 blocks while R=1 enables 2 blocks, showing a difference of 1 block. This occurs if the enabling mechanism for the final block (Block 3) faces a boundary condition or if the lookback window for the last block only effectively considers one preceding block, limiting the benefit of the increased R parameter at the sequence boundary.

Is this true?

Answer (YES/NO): NO